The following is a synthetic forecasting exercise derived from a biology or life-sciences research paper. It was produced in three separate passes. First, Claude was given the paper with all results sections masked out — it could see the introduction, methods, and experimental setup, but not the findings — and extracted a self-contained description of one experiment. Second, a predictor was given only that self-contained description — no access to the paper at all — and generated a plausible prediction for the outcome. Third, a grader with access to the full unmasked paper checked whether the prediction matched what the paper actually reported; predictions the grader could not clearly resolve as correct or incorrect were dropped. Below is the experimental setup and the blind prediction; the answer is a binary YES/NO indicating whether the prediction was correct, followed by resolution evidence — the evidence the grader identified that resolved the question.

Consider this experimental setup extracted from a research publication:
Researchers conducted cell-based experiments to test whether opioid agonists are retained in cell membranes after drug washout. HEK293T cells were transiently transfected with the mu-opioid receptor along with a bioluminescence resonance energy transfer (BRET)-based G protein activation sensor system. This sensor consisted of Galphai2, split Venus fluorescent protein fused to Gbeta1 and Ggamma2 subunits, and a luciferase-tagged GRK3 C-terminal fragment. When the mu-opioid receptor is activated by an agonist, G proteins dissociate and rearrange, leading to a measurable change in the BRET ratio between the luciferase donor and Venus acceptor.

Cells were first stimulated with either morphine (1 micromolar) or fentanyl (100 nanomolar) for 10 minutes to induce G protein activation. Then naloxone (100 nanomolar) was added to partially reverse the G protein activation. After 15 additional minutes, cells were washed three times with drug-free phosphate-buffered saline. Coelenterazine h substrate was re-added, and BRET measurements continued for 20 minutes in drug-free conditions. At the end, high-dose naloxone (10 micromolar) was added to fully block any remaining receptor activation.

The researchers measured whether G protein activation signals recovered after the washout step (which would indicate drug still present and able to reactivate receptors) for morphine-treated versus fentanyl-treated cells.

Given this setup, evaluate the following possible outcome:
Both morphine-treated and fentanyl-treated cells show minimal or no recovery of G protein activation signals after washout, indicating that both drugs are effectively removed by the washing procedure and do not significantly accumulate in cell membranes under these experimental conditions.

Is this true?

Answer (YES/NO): NO